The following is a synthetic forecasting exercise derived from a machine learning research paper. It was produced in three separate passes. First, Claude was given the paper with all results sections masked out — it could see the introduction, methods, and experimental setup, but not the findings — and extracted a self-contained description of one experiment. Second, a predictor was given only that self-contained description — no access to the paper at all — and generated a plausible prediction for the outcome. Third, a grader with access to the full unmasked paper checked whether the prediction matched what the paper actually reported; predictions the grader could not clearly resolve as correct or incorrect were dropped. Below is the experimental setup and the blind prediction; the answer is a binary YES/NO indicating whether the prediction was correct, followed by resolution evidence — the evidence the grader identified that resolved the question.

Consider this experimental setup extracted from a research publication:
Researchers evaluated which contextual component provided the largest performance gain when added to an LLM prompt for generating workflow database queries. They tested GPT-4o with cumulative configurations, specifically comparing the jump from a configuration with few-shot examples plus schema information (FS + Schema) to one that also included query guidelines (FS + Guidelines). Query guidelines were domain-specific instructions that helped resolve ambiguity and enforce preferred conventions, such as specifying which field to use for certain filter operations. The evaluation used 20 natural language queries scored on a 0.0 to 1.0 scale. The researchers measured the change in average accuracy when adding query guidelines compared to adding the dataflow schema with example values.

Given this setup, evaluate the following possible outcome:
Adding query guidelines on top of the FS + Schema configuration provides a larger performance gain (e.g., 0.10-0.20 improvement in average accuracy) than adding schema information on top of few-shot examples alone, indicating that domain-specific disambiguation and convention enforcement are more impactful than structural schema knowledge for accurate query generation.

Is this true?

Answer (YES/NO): NO